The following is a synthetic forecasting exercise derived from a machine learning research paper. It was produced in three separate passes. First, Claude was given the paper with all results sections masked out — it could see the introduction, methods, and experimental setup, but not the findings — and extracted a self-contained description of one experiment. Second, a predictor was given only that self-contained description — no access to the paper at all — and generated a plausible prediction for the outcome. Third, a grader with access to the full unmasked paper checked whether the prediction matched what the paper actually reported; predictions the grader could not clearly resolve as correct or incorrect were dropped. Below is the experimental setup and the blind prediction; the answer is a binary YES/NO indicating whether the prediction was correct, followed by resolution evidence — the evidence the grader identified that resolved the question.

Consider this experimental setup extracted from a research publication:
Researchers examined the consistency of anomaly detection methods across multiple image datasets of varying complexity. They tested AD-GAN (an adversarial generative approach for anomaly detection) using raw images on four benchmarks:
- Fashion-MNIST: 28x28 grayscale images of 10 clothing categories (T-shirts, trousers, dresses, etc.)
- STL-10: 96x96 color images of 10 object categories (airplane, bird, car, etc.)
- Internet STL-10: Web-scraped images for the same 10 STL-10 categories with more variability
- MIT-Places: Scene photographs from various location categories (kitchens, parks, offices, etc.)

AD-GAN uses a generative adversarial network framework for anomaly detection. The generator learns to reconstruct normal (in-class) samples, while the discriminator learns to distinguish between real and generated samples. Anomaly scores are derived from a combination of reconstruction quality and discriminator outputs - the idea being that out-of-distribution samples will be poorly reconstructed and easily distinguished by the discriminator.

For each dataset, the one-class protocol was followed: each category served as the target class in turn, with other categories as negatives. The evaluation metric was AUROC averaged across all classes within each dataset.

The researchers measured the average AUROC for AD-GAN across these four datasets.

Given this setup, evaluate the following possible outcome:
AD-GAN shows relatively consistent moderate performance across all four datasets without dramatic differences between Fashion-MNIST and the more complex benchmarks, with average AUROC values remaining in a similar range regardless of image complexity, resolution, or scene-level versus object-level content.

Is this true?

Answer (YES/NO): NO